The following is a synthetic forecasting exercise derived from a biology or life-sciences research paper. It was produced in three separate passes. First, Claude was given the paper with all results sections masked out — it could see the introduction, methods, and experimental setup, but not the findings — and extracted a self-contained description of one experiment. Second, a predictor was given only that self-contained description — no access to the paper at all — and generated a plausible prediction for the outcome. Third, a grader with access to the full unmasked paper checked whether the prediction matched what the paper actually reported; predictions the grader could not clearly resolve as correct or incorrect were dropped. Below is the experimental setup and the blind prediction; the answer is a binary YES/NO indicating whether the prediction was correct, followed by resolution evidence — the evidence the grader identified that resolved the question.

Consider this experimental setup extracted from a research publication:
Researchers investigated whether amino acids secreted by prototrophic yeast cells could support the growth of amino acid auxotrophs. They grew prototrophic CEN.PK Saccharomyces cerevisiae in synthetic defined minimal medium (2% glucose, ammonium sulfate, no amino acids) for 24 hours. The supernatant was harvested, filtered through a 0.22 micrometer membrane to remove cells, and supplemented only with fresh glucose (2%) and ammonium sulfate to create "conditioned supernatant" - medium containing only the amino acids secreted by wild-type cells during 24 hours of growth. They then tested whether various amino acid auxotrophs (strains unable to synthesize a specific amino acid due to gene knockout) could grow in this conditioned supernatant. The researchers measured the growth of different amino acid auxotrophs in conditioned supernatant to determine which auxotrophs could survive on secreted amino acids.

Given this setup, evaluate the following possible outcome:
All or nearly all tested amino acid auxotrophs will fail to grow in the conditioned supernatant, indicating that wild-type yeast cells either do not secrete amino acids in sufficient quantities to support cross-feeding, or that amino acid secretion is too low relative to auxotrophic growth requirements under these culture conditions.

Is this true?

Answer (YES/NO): NO